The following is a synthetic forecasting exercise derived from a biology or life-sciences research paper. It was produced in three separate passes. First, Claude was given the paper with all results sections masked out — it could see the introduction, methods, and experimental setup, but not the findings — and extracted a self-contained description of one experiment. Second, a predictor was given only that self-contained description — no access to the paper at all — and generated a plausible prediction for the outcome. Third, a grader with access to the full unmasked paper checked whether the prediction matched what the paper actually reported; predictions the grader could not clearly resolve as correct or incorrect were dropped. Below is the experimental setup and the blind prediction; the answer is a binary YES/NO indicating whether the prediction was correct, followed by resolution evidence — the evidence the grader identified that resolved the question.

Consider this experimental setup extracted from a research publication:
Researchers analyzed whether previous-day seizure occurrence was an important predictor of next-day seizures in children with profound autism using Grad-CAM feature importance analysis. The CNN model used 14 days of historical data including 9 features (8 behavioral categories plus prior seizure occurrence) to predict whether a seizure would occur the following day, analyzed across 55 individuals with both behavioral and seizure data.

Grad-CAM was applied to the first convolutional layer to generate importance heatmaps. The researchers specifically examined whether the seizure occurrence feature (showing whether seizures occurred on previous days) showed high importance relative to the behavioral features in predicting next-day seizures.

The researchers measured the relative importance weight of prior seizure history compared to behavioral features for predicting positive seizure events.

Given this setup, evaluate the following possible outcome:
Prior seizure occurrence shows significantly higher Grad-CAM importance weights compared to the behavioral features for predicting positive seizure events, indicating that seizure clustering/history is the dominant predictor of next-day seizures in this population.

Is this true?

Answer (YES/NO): NO